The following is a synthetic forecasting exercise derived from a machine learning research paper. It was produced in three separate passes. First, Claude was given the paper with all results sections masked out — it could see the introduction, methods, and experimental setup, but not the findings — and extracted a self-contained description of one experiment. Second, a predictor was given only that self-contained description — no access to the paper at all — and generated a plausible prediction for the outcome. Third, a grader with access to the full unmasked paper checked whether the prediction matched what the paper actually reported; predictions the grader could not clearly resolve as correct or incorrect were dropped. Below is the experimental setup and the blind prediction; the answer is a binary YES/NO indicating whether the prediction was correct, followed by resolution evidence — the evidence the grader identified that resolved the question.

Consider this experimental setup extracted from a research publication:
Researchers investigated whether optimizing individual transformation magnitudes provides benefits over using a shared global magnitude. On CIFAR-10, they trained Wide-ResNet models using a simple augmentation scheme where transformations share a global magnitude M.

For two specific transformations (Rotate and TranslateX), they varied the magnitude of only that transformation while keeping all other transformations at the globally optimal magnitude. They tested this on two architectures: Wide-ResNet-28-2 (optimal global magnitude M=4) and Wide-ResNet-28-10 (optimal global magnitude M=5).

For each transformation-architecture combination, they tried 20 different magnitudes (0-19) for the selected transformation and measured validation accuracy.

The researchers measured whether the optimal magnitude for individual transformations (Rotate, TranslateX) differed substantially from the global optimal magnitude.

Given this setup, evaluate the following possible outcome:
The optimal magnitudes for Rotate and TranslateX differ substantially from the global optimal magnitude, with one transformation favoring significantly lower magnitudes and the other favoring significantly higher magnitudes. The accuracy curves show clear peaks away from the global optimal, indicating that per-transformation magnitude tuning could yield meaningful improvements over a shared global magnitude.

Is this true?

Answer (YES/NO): NO